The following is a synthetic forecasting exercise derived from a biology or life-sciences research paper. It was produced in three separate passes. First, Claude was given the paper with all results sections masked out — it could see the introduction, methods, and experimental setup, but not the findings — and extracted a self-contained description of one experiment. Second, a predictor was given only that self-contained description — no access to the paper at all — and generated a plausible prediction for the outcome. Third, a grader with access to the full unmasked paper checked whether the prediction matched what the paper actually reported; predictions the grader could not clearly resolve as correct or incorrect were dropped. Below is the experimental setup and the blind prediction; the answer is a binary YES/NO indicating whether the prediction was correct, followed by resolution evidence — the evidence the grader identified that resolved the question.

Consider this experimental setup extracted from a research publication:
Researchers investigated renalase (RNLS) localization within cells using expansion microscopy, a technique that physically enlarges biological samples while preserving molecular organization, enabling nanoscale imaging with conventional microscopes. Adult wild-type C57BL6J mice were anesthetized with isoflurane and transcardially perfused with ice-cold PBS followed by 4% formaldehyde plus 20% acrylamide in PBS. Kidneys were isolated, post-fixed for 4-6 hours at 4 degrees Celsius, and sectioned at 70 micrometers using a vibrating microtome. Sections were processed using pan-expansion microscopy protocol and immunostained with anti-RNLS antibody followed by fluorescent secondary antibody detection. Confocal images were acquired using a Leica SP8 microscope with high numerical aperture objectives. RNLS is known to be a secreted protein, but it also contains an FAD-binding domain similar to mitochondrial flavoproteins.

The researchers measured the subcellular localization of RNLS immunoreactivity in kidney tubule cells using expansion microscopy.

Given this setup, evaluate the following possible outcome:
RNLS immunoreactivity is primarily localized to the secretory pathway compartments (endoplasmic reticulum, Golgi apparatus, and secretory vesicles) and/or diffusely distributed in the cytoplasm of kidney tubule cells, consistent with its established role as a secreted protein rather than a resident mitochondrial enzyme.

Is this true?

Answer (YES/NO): NO